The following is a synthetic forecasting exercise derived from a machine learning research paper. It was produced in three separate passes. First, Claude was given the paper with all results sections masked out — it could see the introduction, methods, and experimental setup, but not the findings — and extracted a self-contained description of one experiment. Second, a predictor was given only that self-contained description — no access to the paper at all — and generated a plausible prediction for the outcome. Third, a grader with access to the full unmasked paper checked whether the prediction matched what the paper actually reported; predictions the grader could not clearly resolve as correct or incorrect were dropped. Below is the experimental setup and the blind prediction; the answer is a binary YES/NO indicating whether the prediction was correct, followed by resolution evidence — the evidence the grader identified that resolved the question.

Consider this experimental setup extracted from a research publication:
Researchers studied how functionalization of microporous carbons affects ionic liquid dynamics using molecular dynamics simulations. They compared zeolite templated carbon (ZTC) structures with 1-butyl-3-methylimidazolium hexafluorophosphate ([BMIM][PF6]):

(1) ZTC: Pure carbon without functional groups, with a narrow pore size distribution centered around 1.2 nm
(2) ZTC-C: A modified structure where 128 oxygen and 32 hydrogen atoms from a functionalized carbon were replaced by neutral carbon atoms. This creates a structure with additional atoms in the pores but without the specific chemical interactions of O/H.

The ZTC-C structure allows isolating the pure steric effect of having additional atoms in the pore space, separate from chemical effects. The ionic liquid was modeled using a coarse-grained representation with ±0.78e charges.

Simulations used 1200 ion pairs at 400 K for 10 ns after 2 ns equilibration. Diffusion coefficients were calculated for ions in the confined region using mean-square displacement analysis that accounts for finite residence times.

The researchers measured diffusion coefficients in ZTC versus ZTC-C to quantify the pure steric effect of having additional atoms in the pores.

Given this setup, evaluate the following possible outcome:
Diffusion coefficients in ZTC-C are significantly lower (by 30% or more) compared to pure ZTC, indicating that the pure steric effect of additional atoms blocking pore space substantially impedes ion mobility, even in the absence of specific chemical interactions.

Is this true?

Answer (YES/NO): NO